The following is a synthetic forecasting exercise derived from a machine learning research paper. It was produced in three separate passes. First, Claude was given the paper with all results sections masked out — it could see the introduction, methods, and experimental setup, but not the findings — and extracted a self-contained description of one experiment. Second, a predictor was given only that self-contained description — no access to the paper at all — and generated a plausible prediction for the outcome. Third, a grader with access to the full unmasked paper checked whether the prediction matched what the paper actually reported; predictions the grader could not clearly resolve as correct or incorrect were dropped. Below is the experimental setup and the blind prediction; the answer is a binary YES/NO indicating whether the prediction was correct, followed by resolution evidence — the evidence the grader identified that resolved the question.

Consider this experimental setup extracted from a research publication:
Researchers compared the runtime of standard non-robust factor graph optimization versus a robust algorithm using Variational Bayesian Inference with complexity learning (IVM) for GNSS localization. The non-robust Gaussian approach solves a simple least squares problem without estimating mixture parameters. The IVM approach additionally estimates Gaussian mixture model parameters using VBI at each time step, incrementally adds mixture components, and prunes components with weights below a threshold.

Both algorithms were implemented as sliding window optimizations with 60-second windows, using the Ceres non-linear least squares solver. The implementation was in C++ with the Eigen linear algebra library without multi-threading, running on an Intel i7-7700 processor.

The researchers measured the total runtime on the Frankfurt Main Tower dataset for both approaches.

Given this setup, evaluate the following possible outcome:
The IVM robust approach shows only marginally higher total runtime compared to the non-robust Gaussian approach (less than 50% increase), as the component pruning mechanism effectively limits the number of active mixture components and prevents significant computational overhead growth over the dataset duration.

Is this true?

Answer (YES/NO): NO